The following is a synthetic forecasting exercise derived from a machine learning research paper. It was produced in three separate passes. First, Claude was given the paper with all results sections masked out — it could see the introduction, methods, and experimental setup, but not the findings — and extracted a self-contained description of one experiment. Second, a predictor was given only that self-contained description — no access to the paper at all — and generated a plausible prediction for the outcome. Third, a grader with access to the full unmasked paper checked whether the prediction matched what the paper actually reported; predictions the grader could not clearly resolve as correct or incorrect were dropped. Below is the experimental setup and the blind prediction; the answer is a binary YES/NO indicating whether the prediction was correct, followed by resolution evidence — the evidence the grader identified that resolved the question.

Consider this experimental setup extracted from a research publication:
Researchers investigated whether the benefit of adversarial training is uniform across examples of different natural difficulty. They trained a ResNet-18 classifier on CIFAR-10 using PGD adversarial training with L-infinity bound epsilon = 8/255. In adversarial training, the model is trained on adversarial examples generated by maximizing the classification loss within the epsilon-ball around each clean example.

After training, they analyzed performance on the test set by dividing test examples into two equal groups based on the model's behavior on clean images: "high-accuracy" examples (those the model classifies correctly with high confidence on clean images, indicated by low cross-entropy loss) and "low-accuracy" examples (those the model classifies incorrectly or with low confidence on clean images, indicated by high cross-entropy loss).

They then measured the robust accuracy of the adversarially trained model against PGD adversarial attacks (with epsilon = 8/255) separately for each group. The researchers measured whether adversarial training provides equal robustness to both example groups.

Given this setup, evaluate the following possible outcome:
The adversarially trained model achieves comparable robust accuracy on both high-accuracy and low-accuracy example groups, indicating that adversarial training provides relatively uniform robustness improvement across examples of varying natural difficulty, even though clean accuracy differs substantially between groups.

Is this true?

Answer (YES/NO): NO